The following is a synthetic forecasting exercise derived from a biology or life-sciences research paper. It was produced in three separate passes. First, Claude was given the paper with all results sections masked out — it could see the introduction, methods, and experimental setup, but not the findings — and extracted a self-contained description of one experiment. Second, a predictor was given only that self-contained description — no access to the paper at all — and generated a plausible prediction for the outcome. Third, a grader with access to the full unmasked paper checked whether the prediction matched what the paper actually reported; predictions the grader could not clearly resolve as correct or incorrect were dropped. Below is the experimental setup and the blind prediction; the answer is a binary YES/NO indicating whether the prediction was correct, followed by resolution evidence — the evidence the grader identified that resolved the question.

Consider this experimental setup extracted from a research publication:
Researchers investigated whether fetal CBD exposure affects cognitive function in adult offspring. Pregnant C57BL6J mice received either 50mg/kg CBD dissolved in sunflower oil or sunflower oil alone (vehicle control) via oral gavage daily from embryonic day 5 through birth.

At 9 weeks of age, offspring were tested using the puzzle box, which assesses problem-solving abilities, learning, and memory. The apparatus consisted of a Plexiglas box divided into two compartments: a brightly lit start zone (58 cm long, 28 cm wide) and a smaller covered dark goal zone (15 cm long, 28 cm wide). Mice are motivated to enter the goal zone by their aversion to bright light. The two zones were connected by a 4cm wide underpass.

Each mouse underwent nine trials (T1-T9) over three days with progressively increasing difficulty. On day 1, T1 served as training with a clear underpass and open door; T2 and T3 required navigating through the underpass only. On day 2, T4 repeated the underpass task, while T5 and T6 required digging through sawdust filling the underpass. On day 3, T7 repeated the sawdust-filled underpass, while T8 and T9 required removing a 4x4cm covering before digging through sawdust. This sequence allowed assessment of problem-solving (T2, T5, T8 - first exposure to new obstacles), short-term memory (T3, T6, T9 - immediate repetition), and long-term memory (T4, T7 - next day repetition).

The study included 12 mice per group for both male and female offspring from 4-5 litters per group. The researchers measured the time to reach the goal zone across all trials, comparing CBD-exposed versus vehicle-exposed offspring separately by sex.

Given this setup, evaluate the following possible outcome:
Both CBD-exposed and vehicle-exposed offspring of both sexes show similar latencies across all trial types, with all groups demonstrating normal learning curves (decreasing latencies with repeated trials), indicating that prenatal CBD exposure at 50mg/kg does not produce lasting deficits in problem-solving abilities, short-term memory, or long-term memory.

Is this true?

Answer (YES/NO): NO